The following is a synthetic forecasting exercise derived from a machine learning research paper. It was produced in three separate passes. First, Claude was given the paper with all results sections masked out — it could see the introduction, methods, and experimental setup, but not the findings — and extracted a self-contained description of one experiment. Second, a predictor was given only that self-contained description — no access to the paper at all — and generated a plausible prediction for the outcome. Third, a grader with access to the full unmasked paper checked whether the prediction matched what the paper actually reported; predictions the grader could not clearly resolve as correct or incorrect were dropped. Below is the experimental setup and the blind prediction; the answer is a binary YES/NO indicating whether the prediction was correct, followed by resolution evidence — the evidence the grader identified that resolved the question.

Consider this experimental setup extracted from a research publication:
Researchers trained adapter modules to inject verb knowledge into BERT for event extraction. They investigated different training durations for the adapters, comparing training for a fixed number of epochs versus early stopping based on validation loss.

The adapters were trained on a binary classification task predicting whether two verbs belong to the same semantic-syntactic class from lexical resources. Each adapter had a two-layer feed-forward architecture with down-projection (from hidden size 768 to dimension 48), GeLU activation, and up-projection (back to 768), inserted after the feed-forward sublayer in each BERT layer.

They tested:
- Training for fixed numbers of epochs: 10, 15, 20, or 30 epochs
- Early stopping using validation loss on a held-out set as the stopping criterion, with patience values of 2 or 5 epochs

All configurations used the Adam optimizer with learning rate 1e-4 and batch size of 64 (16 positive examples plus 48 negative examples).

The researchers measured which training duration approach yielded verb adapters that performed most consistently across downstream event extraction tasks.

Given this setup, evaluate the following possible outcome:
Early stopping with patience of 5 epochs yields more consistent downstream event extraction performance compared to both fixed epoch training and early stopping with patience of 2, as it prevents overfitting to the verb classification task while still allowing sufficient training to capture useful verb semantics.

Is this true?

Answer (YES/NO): NO